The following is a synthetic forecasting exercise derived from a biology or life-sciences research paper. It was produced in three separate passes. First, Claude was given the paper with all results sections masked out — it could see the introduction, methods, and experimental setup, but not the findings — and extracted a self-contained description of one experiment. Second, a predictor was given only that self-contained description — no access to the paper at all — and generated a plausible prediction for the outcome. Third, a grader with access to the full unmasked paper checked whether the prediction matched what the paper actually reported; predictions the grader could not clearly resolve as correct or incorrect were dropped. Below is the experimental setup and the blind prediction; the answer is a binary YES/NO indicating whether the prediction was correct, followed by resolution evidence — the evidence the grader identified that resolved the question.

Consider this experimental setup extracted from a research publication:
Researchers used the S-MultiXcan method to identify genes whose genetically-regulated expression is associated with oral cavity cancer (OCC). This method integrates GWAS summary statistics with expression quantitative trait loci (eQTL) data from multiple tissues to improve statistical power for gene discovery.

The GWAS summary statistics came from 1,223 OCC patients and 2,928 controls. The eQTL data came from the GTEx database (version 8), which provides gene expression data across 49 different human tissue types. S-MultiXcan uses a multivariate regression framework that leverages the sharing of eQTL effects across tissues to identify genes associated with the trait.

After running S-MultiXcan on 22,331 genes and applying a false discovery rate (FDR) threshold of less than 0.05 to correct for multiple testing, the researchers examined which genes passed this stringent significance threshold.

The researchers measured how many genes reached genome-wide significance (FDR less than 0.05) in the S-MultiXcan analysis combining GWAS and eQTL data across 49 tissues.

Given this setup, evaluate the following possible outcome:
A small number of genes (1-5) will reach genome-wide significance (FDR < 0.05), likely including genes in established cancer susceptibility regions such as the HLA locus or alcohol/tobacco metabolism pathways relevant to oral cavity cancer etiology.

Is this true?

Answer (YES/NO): NO